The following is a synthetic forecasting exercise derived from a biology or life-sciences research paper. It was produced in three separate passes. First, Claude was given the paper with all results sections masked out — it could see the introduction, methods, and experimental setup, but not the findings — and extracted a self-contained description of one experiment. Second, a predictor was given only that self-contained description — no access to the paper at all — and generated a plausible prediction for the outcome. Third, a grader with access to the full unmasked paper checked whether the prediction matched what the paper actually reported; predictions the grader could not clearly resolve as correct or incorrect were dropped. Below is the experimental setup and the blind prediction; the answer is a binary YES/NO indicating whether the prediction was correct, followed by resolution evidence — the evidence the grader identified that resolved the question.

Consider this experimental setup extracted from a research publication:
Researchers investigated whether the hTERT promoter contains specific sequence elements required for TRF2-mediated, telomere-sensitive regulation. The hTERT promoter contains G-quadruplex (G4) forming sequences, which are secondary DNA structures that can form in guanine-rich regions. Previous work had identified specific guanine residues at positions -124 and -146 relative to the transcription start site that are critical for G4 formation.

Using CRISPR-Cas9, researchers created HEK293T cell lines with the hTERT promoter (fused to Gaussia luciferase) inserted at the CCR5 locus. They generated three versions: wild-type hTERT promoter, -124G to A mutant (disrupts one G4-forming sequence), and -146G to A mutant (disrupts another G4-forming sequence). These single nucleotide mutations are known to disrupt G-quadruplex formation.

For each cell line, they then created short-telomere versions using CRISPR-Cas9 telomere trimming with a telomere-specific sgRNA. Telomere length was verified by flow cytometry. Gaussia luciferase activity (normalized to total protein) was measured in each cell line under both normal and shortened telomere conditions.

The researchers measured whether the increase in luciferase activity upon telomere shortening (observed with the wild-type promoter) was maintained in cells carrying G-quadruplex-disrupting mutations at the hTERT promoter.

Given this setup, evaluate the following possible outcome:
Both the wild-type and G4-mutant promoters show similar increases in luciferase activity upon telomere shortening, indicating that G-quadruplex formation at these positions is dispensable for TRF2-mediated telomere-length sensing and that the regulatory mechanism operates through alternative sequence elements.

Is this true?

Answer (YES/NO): NO